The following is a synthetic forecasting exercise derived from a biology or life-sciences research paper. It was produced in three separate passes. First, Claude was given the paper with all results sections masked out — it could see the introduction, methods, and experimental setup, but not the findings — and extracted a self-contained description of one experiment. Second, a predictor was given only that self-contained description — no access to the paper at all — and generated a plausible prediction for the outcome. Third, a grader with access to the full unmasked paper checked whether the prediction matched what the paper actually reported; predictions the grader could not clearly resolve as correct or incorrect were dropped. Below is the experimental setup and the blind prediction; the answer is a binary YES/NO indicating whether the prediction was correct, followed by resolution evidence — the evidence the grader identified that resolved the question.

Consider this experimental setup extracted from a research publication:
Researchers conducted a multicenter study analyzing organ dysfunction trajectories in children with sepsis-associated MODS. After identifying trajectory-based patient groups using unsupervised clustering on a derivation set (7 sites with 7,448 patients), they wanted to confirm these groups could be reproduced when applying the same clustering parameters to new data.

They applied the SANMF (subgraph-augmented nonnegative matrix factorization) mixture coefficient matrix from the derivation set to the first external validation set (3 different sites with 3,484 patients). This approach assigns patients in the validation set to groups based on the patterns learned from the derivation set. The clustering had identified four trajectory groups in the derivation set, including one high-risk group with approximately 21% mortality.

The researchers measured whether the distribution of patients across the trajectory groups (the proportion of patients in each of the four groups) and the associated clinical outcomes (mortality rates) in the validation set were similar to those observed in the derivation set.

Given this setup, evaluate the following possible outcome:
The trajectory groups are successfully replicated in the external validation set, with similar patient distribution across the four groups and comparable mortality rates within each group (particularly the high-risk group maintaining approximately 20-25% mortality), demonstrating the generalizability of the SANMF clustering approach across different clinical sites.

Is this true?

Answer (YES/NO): YES